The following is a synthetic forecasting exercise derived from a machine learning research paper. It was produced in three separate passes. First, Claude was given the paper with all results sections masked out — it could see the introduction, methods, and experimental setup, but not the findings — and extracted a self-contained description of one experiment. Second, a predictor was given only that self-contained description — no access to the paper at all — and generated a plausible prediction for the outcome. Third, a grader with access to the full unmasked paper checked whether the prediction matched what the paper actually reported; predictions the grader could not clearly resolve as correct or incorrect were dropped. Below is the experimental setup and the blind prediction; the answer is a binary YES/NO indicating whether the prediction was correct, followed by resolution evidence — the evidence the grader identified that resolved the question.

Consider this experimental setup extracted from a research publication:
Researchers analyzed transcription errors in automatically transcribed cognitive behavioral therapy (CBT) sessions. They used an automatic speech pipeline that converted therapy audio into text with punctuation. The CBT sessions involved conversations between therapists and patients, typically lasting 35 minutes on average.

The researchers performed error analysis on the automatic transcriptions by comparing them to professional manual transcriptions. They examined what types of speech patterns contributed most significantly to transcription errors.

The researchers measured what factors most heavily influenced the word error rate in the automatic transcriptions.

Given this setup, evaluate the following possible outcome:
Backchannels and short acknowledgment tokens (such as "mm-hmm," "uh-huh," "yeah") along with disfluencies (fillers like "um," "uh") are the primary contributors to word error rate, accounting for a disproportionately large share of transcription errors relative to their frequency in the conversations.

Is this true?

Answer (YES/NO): NO